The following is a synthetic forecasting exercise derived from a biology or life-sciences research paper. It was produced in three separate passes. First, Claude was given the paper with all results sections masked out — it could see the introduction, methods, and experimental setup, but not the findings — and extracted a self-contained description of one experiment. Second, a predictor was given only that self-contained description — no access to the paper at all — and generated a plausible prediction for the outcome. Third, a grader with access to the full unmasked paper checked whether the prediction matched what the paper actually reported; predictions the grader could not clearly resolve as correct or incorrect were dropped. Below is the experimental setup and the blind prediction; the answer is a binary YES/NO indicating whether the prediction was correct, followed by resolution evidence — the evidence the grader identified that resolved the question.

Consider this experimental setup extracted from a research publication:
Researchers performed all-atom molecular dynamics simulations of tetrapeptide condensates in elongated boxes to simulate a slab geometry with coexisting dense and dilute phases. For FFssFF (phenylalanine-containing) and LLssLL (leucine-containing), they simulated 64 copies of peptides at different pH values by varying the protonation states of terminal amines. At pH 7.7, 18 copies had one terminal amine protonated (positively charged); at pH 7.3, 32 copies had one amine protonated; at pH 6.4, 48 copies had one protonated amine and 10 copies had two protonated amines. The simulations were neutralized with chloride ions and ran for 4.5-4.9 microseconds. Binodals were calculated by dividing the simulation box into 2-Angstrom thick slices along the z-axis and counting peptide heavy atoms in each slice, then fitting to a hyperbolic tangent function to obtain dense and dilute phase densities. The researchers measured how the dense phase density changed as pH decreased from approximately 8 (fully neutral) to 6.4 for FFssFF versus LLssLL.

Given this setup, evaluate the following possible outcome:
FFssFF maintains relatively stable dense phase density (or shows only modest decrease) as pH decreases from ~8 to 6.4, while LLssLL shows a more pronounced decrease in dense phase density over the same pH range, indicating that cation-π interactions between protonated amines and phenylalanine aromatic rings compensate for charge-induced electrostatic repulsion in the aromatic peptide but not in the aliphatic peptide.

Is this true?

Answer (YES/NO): NO